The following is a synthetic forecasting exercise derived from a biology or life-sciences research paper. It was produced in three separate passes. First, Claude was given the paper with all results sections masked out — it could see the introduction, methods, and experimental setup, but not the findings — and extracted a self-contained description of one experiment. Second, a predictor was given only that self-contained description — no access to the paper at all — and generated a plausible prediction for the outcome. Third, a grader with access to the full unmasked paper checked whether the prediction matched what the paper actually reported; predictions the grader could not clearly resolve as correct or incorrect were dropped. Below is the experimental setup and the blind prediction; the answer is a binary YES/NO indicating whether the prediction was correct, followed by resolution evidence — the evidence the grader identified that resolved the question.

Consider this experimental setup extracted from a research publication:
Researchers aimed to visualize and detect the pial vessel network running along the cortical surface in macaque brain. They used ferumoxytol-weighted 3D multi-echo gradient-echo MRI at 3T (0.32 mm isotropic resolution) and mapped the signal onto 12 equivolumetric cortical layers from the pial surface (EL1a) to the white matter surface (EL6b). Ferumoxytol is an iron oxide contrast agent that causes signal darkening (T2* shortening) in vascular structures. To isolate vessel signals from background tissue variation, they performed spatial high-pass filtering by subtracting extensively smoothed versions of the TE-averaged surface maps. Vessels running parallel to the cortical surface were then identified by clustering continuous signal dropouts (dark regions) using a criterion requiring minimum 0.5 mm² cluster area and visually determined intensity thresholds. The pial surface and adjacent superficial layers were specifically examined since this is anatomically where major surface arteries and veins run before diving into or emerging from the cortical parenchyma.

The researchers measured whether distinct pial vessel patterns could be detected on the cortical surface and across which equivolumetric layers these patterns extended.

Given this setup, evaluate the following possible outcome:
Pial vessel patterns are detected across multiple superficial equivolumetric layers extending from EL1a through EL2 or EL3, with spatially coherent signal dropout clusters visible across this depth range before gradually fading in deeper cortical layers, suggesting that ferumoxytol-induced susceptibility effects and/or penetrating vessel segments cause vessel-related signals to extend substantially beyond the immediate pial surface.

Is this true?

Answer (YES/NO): NO